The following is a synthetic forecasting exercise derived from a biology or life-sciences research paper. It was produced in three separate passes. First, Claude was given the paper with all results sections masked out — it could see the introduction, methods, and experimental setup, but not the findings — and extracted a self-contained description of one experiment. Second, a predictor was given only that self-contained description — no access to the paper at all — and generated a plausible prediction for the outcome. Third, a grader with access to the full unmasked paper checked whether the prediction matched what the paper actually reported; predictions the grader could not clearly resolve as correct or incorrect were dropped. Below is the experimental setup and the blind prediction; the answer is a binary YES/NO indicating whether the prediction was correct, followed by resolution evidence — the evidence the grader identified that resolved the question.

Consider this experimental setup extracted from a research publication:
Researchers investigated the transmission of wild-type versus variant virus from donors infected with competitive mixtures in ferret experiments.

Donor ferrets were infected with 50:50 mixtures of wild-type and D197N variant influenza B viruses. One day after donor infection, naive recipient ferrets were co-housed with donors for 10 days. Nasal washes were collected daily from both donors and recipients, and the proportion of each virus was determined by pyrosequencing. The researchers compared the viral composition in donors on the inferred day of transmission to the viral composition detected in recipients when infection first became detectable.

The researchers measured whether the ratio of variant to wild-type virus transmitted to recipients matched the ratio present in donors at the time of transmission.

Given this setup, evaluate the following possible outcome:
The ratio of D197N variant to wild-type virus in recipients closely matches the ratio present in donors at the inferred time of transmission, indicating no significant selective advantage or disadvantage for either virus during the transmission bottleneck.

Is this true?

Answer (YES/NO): NO